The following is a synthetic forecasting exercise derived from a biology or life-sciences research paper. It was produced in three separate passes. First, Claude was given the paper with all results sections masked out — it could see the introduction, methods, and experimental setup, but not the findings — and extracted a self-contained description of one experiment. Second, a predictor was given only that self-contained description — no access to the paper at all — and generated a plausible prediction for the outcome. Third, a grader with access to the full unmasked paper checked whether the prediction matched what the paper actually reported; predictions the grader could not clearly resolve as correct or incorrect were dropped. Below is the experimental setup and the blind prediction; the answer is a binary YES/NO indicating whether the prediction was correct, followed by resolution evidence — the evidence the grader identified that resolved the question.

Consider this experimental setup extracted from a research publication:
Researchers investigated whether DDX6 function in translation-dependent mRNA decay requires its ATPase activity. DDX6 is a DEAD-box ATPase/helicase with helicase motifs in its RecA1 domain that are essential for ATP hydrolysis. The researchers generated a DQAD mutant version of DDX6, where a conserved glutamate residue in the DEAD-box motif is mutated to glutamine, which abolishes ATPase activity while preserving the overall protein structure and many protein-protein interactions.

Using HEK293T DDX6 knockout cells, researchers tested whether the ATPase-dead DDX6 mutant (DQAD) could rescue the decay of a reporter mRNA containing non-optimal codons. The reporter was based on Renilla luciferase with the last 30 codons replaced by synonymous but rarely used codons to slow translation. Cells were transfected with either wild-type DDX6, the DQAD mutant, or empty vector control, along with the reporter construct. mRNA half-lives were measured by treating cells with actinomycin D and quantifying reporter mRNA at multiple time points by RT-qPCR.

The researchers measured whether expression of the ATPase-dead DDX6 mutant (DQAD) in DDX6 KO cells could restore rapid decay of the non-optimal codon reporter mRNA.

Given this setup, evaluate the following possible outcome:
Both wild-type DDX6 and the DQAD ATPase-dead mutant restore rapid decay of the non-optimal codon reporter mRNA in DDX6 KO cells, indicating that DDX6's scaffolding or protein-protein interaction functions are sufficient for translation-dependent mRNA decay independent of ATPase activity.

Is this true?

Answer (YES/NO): NO